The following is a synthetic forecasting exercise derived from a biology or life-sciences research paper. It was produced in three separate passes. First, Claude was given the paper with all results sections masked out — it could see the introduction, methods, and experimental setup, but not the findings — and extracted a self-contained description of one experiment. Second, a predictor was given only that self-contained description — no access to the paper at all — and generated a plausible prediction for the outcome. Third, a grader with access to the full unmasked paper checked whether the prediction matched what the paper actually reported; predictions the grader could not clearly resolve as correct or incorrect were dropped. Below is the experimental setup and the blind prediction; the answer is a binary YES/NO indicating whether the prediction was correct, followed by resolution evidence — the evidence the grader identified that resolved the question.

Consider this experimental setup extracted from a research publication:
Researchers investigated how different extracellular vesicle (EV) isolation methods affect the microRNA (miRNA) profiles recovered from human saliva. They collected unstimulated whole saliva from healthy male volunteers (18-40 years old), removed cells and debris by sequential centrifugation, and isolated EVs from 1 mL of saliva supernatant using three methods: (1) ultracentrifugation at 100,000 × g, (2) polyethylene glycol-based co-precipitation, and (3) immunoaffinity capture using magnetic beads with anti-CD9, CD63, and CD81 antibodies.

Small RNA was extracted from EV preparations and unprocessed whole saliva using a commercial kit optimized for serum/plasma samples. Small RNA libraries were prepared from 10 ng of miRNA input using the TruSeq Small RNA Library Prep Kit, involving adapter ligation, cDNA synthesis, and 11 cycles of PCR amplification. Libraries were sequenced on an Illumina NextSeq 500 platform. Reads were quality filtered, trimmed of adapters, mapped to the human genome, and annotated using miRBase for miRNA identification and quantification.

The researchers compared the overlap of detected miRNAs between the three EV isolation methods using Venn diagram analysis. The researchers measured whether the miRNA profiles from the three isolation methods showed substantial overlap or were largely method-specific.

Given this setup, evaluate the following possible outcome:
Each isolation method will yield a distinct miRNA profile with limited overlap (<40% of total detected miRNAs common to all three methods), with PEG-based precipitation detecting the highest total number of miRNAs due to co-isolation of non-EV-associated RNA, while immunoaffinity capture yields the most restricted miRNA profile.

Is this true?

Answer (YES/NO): NO